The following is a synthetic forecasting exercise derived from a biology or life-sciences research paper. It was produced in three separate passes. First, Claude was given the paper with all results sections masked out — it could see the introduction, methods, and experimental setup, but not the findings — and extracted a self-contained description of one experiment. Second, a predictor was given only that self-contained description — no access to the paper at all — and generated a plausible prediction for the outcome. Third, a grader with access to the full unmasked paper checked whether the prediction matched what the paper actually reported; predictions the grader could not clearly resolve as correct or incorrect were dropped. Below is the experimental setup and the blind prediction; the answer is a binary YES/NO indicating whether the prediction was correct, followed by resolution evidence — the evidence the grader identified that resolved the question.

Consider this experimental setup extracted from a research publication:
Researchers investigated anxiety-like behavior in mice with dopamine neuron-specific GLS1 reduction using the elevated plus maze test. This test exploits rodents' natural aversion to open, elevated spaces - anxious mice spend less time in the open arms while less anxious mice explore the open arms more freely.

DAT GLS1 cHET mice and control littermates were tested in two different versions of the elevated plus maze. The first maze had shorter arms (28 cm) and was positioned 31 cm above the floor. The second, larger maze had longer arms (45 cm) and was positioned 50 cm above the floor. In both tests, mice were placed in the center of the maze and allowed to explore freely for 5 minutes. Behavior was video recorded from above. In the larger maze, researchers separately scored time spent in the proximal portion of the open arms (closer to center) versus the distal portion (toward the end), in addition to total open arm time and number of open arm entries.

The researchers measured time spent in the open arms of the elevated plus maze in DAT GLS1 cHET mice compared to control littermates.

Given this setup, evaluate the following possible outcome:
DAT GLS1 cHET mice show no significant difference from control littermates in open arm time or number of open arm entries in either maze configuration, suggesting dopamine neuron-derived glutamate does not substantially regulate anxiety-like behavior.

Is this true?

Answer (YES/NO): YES